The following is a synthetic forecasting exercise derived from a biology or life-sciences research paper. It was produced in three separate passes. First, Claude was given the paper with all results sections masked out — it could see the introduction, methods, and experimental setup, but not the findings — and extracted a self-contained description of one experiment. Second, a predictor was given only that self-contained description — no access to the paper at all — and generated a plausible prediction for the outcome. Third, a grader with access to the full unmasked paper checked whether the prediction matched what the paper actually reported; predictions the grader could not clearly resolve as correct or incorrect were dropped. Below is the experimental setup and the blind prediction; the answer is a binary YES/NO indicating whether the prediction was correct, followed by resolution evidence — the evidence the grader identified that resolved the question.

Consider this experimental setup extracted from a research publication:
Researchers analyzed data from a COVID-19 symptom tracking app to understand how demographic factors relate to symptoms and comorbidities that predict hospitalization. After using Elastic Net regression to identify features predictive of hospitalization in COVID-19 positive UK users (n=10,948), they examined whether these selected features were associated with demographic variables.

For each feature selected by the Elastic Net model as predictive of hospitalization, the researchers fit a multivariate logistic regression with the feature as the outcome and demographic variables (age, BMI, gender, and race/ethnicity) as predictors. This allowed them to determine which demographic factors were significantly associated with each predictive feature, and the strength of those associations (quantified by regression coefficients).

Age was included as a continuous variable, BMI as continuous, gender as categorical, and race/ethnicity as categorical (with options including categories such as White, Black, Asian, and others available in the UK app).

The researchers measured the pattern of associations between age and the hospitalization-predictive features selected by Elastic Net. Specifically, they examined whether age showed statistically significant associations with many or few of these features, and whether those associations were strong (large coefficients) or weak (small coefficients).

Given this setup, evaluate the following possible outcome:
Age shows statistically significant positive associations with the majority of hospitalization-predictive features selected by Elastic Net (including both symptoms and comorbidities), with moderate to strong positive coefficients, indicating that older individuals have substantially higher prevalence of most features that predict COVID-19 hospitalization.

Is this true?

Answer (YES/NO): NO